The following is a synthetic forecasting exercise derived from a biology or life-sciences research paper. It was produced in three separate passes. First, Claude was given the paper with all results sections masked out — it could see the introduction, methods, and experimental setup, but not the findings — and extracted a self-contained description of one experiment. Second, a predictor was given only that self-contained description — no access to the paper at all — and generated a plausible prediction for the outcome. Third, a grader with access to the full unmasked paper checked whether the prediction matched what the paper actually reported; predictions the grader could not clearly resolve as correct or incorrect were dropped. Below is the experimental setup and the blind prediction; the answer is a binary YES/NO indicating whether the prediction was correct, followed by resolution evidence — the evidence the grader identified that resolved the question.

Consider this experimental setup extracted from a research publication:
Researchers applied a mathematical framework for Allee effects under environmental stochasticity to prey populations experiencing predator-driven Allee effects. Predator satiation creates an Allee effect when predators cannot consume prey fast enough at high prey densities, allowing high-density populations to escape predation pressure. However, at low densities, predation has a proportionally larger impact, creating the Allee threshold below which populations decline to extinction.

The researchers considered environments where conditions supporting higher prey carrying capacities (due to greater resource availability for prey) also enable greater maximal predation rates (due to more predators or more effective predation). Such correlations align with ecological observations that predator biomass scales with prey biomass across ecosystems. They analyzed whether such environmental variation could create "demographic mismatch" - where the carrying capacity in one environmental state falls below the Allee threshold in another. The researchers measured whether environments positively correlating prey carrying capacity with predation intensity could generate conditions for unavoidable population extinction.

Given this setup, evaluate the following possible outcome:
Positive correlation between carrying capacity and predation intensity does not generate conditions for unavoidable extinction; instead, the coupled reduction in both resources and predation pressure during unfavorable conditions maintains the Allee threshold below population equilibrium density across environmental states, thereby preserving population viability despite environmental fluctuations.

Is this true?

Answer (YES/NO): NO